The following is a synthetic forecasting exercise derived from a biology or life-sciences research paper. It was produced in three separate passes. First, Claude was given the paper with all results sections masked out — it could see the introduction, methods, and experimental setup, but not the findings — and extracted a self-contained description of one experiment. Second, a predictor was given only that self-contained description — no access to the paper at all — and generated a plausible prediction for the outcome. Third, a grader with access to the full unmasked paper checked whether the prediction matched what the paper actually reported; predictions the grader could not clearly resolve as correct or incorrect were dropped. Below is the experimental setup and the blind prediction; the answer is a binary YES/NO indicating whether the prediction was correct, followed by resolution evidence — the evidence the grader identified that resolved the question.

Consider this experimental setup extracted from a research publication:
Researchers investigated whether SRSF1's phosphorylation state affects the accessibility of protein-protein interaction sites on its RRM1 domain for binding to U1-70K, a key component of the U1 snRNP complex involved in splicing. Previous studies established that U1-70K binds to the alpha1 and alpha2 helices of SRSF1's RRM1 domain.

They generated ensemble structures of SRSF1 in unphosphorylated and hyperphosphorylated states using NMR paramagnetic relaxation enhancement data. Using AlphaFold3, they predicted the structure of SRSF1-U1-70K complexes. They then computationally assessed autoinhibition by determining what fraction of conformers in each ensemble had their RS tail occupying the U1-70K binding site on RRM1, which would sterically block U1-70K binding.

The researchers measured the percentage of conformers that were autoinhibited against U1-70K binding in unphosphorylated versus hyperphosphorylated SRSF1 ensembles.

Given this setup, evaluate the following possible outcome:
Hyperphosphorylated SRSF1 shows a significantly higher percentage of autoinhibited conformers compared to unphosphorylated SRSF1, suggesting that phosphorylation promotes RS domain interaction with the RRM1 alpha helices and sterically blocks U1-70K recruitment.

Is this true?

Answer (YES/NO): NO